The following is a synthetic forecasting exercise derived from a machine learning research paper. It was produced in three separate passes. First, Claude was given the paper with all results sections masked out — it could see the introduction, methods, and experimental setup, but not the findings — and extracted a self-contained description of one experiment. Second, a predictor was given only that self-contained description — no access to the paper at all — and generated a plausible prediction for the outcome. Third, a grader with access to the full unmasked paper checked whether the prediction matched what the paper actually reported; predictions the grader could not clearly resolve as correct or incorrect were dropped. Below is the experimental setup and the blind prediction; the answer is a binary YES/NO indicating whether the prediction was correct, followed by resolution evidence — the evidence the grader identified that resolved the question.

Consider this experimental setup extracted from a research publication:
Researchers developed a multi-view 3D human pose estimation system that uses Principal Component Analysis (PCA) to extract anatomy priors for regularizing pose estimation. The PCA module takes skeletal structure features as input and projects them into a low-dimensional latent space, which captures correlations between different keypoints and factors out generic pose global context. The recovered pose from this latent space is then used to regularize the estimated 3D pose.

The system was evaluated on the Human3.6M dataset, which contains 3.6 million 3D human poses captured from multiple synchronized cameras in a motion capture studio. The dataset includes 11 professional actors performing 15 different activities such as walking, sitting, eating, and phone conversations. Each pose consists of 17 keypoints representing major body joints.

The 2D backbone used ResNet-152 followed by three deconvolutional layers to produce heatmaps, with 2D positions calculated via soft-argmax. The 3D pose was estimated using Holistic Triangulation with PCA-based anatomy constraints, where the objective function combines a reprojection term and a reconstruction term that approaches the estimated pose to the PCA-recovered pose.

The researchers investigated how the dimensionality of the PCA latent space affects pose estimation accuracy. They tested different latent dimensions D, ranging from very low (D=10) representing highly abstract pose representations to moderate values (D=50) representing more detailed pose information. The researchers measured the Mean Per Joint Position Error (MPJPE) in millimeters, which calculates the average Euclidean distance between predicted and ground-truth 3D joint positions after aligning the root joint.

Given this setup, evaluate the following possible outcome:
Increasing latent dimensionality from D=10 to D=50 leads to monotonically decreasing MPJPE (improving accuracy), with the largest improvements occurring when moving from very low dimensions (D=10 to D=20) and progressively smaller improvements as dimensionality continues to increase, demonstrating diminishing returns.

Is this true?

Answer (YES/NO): NO